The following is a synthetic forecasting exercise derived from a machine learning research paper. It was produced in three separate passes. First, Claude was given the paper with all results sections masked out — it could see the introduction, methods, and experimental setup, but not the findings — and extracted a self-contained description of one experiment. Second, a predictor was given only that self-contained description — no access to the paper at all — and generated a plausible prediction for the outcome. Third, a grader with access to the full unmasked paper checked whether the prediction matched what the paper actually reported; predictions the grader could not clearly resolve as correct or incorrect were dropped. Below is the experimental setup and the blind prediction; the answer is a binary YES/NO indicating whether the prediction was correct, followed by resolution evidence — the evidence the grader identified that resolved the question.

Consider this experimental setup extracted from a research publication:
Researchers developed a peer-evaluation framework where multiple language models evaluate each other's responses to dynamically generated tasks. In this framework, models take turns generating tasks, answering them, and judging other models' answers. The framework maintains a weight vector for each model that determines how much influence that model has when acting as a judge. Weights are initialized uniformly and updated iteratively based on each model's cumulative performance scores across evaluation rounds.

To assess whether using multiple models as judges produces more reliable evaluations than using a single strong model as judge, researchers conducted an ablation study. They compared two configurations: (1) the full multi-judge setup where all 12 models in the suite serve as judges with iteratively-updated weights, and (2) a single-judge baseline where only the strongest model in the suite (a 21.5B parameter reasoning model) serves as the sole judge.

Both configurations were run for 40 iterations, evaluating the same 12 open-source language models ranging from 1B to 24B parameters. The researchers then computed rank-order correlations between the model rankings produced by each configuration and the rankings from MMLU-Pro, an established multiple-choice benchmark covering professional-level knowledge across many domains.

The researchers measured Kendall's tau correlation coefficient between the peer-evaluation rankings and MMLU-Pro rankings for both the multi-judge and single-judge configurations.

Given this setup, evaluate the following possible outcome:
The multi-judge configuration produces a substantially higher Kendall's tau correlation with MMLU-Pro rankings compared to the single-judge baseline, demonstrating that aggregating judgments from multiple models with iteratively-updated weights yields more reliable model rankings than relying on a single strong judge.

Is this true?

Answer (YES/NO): YES